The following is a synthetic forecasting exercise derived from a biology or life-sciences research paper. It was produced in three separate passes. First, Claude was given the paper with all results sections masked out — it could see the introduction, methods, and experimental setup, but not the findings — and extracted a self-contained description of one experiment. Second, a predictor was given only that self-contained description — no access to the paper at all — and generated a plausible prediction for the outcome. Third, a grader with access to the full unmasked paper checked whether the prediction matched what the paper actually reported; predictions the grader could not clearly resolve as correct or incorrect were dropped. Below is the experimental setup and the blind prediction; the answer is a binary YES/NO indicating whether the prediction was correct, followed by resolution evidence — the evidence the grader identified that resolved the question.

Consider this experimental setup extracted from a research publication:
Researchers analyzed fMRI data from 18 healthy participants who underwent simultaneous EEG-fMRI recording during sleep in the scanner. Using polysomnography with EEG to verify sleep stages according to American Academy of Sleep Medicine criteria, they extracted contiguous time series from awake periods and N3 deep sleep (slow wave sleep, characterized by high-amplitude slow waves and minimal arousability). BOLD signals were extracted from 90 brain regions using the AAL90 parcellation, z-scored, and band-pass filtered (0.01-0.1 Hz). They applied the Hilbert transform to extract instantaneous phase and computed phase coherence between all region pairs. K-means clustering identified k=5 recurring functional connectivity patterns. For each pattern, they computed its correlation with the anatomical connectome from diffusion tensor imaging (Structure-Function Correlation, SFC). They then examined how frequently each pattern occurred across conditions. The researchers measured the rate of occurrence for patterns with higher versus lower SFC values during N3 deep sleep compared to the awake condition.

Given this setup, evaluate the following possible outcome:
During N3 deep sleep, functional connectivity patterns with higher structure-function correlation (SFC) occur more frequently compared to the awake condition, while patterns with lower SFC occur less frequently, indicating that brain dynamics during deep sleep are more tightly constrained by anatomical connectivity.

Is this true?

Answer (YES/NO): YES